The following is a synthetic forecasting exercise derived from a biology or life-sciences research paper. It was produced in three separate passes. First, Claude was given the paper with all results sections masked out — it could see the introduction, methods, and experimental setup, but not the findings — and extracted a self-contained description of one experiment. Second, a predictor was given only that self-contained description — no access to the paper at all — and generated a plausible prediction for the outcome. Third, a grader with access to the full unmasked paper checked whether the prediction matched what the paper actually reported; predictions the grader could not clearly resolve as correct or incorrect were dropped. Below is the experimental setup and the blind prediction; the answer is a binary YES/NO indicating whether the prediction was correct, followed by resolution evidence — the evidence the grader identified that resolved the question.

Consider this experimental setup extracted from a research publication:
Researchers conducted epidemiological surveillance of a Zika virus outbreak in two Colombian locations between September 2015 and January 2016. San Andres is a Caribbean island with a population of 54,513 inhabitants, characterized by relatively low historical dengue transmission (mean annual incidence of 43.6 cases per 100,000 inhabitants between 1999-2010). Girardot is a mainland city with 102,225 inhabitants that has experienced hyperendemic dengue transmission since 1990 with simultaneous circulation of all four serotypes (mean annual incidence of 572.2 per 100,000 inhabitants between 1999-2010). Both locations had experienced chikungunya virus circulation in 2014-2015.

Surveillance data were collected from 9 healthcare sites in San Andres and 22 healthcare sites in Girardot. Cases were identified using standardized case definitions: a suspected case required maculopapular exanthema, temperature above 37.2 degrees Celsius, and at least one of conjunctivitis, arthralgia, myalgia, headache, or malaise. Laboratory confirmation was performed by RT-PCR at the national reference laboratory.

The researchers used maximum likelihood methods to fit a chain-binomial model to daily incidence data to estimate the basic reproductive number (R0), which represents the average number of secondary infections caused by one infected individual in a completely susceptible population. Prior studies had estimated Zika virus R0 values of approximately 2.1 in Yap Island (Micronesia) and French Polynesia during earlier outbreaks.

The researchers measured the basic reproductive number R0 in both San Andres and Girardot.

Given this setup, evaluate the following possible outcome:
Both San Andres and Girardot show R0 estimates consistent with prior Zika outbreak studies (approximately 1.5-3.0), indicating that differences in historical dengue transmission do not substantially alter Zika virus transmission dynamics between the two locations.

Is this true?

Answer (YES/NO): NO